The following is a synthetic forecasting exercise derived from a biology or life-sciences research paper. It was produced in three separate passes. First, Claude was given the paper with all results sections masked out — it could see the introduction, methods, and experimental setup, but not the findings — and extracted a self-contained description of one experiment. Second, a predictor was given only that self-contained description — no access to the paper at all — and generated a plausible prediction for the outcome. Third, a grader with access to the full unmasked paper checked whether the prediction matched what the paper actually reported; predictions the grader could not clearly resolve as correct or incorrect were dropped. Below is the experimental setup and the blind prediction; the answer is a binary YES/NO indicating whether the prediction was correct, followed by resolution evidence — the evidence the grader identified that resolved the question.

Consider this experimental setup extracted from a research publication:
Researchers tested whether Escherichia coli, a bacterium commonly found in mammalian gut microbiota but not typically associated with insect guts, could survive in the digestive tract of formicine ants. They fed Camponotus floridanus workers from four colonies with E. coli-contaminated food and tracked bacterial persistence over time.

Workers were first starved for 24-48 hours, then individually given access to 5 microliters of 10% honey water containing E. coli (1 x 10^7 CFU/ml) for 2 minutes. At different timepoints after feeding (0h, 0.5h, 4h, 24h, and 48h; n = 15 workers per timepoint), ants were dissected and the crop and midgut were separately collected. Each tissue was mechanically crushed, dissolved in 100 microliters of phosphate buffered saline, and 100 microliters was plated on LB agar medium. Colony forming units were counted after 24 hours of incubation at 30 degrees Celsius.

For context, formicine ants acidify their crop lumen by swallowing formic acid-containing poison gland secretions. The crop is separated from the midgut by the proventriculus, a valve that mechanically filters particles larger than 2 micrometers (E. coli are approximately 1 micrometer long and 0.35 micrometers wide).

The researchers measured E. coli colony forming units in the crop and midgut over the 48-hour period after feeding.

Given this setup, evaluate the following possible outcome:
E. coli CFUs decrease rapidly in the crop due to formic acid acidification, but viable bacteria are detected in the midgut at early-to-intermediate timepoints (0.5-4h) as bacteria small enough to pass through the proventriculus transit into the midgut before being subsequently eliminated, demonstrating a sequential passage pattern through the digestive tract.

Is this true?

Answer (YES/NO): NO